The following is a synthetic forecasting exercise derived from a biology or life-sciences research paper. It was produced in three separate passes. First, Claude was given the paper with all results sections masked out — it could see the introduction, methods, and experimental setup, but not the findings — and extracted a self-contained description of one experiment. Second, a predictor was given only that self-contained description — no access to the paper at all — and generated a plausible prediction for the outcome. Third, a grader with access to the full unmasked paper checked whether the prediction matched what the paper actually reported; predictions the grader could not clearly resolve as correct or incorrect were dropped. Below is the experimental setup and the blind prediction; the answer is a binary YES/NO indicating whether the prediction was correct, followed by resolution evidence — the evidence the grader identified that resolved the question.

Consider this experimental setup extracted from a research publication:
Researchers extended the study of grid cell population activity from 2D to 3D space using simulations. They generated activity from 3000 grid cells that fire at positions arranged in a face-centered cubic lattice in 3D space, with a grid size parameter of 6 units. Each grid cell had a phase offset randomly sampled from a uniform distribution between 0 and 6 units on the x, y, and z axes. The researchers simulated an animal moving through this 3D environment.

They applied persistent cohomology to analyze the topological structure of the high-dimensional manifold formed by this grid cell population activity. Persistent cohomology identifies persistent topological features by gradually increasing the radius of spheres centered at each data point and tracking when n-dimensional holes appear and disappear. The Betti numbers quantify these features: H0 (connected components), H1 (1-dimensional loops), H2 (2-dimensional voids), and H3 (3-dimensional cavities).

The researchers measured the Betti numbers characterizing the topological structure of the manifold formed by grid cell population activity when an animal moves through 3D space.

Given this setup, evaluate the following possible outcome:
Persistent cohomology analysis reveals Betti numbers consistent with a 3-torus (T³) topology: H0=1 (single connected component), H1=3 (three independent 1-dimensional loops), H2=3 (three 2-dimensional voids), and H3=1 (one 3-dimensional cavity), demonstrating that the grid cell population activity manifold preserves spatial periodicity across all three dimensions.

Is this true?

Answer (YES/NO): YES